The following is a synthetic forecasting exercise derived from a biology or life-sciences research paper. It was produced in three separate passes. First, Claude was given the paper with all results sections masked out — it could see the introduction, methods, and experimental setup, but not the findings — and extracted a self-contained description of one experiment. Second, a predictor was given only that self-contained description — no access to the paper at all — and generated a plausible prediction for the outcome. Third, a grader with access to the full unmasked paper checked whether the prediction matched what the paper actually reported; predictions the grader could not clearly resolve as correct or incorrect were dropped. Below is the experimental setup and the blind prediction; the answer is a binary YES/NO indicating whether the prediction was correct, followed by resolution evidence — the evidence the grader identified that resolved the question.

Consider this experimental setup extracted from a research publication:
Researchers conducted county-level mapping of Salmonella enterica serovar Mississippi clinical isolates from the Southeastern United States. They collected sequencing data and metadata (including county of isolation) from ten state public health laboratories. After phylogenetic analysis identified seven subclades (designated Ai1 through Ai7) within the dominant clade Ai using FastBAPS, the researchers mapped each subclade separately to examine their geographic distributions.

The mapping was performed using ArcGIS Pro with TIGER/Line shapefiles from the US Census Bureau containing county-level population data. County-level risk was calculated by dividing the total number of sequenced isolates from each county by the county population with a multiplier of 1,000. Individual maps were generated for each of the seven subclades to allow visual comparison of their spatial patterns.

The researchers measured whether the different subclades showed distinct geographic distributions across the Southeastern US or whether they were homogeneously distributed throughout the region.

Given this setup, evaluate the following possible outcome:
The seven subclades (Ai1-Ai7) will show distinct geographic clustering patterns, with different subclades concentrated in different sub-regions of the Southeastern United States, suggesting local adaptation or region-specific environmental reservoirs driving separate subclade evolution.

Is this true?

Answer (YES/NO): YES